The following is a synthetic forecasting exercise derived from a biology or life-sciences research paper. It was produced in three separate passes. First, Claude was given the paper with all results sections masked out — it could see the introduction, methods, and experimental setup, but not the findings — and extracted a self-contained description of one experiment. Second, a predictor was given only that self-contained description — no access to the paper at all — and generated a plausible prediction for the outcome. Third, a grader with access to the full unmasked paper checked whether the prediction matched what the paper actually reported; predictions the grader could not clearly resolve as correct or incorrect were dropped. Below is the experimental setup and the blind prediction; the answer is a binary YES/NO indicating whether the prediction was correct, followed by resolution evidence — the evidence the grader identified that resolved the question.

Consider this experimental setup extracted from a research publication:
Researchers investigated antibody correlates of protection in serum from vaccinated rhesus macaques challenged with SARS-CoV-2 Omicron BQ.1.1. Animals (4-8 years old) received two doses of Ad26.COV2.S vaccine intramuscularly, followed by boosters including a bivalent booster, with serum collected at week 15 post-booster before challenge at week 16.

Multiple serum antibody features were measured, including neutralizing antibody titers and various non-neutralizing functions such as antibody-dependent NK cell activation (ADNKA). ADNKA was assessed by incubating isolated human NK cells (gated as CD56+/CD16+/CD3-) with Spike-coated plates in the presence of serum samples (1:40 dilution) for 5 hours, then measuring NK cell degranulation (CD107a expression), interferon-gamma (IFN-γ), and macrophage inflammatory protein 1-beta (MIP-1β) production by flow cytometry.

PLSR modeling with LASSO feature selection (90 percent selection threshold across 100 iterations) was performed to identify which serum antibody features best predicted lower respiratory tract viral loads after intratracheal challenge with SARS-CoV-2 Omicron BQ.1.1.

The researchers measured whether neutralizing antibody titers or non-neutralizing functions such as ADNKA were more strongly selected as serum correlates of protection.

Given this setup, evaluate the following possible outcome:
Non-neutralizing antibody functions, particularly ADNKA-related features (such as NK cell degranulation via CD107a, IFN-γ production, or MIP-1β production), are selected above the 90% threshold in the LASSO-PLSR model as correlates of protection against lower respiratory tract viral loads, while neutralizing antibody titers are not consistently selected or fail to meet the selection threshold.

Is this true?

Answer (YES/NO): NO